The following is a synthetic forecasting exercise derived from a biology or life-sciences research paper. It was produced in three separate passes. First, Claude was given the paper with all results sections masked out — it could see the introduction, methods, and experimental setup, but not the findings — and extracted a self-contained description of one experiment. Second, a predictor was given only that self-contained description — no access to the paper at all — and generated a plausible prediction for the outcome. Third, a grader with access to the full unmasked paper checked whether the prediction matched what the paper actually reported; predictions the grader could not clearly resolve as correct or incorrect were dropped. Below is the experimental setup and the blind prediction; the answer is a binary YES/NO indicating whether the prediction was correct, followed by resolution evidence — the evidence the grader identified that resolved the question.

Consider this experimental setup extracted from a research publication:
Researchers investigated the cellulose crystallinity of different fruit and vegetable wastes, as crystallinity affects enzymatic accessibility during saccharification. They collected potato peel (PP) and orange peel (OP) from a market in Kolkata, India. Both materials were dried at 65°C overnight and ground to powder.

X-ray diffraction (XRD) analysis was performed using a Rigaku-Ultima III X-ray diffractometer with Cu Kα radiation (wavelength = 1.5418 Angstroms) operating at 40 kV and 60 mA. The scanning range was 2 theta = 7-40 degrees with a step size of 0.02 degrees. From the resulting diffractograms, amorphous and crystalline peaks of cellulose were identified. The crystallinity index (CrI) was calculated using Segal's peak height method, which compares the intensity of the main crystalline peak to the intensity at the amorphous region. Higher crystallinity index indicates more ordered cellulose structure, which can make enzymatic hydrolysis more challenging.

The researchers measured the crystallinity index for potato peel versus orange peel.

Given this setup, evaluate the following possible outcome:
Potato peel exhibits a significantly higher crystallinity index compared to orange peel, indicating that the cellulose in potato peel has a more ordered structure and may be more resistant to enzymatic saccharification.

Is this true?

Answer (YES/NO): NO